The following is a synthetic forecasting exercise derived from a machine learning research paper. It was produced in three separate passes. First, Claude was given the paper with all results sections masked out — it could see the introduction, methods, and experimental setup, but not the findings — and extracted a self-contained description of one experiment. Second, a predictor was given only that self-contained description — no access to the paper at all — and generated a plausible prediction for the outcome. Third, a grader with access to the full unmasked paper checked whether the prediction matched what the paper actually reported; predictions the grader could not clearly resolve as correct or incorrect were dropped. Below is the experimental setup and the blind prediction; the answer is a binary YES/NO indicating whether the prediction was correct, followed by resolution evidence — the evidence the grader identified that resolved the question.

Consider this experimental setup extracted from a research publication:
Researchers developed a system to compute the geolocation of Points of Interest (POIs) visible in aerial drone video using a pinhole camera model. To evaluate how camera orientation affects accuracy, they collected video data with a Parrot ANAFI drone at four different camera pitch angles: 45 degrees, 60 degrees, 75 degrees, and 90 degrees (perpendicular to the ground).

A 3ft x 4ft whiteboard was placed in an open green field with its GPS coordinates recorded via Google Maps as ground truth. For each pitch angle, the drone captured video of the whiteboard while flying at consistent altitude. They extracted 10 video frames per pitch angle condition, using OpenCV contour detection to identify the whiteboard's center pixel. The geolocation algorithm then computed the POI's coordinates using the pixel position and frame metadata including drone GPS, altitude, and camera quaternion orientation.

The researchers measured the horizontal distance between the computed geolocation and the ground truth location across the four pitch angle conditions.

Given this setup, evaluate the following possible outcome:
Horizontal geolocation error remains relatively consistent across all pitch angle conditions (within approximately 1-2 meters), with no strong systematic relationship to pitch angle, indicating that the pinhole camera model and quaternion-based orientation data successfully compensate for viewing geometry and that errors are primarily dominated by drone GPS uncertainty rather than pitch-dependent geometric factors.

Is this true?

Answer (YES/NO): NO